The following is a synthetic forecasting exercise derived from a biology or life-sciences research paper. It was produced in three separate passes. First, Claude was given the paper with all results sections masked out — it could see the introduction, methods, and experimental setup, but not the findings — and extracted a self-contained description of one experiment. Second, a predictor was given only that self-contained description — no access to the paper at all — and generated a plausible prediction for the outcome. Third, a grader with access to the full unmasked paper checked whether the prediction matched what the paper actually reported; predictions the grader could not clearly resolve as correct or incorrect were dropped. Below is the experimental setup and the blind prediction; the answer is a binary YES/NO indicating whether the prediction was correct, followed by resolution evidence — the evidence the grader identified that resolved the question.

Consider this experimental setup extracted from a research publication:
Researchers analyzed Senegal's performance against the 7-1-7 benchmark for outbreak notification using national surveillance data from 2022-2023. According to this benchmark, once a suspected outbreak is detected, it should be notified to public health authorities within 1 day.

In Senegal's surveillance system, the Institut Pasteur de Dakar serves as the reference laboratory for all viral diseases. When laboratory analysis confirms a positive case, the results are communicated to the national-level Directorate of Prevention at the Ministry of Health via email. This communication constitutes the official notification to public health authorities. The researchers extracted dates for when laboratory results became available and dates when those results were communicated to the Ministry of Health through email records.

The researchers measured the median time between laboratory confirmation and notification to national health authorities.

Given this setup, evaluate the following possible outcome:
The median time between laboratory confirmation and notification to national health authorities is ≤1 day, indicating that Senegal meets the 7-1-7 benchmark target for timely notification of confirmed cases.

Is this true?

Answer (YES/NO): YES